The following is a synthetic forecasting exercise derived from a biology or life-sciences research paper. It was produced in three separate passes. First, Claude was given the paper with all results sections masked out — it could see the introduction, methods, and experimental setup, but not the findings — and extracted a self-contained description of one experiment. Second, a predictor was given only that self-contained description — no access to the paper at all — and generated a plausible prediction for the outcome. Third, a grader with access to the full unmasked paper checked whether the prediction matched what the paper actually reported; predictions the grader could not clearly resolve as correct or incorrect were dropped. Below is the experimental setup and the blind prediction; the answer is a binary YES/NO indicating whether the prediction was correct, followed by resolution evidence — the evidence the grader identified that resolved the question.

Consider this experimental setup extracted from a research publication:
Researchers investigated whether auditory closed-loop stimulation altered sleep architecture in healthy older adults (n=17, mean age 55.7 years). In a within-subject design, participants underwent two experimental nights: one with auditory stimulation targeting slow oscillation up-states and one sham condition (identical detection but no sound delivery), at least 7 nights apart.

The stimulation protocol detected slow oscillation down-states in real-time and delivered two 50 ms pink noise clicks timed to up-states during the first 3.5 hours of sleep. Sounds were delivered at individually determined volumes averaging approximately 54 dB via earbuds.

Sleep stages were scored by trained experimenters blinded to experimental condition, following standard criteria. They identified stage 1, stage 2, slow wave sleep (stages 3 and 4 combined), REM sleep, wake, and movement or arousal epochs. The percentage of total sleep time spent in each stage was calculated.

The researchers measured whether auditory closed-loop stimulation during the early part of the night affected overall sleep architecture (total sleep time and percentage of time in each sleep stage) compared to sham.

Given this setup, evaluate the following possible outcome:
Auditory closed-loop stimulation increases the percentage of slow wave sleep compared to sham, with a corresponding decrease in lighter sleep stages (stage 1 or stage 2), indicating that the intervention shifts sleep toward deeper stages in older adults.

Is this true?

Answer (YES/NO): NO